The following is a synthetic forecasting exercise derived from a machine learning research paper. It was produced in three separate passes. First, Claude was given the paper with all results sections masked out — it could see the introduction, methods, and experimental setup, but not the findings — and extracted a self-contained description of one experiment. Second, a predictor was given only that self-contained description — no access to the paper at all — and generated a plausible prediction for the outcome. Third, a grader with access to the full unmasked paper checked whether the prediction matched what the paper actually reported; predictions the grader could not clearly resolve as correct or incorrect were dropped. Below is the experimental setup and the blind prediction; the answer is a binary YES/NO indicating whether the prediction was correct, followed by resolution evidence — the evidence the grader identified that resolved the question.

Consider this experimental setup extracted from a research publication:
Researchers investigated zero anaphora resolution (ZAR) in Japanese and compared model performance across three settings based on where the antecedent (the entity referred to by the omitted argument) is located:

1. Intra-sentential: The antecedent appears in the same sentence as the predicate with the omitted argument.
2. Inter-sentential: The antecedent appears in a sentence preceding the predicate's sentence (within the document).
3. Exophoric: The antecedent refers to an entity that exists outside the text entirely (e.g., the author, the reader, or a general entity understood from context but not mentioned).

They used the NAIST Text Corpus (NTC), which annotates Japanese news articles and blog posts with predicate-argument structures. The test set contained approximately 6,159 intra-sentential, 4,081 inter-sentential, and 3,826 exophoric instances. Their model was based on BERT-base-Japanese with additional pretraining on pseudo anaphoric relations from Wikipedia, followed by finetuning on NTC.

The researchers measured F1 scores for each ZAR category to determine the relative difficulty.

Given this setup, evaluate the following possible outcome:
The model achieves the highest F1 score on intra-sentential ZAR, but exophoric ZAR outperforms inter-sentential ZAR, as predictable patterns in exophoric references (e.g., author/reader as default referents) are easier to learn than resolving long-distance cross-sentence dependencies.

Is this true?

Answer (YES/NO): YES